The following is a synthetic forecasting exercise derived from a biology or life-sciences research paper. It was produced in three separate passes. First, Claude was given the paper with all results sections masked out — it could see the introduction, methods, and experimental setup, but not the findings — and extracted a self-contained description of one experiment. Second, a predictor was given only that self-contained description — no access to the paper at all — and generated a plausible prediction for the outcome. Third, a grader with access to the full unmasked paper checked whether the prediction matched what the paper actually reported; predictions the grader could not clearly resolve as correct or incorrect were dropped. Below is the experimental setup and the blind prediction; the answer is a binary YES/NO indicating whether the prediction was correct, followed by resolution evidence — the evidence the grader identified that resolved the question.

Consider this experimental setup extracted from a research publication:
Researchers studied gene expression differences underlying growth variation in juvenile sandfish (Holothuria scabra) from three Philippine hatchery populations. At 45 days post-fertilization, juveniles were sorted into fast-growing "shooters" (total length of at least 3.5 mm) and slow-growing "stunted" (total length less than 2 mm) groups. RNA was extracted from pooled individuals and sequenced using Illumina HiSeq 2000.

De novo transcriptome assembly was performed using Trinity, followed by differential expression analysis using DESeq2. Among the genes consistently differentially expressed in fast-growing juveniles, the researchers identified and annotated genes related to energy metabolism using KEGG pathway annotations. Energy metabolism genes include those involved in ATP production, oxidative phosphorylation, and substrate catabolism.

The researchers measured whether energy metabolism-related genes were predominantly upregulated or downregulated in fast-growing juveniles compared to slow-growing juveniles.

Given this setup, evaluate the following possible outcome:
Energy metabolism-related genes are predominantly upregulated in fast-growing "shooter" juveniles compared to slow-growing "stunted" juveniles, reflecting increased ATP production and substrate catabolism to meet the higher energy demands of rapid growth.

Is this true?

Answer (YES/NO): YES